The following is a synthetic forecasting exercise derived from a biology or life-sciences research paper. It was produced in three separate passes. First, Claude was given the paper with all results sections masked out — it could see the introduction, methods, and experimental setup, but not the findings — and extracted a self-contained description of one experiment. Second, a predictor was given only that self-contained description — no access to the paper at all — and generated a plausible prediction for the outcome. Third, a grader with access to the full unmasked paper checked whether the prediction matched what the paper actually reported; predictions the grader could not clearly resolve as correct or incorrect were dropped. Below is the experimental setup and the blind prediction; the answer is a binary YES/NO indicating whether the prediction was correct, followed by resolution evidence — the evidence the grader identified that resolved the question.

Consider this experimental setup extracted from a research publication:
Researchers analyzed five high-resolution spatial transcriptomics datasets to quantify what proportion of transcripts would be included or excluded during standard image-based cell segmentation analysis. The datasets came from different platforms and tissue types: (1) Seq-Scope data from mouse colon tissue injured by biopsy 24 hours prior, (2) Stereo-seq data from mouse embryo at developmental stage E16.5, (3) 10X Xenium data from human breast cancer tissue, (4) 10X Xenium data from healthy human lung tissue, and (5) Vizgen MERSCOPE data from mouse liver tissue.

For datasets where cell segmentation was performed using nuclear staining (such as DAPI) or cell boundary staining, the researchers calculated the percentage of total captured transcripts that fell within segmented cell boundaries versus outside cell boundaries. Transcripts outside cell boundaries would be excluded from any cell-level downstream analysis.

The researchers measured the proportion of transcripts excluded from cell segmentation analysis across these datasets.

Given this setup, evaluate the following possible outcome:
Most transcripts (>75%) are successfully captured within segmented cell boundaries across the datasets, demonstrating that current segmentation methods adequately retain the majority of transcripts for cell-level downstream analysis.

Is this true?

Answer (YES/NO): NO